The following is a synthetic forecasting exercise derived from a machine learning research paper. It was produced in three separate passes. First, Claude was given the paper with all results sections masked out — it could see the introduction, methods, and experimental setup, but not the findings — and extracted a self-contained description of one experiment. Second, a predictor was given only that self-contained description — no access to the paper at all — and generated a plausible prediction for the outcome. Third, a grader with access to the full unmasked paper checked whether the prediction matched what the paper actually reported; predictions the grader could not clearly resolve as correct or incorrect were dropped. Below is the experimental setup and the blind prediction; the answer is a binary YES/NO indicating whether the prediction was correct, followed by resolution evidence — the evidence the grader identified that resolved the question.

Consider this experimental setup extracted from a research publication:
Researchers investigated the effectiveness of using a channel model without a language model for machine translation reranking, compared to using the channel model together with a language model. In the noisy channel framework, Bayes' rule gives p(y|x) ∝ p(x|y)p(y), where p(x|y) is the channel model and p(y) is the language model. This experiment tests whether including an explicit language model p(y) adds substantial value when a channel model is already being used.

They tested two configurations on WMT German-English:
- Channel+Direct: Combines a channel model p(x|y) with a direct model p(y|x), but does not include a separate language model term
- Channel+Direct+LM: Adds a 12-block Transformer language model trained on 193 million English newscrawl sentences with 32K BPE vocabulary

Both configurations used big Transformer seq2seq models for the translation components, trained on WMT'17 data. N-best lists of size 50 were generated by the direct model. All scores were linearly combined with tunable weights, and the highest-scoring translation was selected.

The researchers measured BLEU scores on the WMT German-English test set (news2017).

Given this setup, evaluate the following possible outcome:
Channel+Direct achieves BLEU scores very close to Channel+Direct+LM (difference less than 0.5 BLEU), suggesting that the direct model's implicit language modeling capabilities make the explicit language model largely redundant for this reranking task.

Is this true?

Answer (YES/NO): NO